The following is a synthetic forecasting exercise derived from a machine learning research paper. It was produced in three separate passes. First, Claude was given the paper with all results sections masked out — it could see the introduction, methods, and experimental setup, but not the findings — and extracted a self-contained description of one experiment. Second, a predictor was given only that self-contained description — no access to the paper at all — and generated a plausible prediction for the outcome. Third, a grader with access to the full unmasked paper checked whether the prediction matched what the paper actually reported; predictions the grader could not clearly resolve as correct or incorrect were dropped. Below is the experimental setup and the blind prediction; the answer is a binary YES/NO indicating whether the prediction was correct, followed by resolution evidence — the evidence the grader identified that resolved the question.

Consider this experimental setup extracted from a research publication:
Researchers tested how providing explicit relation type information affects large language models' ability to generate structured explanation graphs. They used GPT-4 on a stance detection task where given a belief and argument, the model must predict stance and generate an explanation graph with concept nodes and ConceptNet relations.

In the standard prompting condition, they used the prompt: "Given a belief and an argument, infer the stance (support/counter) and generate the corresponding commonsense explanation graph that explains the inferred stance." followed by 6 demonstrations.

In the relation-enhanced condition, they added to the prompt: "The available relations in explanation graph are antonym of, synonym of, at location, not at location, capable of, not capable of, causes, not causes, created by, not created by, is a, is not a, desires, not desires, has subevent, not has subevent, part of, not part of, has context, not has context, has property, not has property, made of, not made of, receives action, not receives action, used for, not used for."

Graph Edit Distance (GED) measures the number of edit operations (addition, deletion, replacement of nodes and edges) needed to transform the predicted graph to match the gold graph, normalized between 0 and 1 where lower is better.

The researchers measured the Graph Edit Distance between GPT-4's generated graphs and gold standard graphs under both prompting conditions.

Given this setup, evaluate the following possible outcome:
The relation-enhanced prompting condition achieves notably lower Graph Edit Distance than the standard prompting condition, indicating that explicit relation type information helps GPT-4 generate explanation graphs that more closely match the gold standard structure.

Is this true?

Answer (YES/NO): NO